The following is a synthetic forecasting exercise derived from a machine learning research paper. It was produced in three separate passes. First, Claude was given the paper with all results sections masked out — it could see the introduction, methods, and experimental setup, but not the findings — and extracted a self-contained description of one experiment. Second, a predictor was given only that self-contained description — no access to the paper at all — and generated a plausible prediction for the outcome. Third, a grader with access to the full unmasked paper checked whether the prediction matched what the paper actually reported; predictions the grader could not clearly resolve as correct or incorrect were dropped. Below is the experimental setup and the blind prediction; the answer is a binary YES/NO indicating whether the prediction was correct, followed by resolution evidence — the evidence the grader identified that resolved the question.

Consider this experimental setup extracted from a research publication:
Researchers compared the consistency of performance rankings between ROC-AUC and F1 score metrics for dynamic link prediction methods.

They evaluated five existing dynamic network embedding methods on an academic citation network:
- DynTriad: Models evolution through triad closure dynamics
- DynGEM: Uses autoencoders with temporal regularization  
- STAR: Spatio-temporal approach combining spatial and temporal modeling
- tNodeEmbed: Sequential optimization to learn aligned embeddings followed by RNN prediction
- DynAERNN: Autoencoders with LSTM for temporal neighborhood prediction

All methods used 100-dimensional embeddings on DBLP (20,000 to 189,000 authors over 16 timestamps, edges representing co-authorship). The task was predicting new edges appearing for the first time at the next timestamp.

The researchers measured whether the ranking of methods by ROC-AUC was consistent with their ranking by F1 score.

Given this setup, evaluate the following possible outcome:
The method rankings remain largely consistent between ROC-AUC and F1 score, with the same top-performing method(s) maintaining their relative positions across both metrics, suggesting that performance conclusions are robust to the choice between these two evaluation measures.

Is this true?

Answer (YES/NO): NO